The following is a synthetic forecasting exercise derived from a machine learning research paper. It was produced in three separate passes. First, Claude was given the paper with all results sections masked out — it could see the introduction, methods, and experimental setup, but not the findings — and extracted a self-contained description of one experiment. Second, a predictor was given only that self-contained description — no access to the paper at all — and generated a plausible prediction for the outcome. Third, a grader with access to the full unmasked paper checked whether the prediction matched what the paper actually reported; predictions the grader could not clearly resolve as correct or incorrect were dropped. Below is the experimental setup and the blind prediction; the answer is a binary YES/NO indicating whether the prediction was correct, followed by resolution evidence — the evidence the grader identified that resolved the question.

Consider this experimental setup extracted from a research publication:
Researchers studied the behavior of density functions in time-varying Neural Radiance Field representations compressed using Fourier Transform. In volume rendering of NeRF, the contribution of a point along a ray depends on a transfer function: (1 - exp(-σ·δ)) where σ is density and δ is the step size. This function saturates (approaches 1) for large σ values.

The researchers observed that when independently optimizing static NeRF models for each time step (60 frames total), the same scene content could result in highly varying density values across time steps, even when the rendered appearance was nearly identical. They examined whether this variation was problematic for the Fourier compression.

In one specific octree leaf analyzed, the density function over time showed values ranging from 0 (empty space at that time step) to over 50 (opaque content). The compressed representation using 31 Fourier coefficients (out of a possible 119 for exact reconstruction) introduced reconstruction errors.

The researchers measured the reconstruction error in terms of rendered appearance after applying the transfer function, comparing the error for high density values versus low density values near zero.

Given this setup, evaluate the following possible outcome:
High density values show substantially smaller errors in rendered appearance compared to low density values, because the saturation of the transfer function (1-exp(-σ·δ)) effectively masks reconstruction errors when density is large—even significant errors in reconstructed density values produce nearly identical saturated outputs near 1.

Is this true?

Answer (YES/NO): YES